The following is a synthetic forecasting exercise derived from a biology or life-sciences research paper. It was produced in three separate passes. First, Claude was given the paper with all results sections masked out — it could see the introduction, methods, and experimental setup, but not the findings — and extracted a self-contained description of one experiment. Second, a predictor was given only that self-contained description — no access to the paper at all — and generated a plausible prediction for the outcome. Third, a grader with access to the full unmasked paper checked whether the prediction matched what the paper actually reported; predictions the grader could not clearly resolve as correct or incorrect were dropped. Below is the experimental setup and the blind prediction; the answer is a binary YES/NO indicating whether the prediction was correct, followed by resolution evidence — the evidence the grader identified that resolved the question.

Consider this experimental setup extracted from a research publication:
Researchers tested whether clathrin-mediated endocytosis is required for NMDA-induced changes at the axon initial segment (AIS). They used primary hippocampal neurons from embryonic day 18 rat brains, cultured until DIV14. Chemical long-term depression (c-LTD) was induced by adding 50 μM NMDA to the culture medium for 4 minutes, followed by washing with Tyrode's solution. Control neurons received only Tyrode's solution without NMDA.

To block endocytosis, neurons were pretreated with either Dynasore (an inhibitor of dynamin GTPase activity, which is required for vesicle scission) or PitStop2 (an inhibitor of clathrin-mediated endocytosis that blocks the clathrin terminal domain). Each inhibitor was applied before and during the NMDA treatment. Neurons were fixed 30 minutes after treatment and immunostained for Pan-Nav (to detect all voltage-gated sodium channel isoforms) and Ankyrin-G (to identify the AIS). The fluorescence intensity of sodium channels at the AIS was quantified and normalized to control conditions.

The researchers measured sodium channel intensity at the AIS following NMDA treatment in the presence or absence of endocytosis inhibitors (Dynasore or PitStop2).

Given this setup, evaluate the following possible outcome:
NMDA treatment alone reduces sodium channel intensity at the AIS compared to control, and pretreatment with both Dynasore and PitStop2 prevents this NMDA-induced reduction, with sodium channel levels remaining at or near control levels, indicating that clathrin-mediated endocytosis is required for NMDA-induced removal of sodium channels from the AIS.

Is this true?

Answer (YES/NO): YES